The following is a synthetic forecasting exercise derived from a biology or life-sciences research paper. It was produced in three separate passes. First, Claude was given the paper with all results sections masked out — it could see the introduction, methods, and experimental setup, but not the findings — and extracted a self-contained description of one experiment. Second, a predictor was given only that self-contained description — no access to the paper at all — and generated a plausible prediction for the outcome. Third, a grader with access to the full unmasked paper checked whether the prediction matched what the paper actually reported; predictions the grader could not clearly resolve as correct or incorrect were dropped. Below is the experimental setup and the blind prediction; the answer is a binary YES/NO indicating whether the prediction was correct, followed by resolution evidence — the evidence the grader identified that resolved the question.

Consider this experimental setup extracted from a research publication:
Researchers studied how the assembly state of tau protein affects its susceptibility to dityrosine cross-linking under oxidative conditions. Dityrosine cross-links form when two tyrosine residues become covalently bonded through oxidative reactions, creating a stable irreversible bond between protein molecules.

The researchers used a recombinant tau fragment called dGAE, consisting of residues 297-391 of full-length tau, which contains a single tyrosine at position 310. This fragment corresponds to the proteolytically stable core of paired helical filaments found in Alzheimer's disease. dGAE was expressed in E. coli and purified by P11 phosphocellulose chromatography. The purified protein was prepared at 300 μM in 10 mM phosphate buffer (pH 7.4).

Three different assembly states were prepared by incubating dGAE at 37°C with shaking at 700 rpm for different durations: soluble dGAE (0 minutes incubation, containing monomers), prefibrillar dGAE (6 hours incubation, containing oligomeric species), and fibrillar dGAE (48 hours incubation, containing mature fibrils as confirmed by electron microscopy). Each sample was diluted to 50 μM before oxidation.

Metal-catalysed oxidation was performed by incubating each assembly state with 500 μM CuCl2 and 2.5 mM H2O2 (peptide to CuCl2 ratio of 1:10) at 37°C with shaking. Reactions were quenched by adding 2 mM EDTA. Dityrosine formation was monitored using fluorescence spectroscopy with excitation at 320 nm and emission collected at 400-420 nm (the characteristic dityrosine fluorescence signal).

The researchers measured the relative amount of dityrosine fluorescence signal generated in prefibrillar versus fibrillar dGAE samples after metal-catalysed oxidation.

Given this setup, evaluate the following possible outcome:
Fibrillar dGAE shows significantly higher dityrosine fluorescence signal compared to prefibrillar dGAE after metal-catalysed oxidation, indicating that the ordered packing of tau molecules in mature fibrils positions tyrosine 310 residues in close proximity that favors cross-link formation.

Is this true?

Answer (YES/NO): NO